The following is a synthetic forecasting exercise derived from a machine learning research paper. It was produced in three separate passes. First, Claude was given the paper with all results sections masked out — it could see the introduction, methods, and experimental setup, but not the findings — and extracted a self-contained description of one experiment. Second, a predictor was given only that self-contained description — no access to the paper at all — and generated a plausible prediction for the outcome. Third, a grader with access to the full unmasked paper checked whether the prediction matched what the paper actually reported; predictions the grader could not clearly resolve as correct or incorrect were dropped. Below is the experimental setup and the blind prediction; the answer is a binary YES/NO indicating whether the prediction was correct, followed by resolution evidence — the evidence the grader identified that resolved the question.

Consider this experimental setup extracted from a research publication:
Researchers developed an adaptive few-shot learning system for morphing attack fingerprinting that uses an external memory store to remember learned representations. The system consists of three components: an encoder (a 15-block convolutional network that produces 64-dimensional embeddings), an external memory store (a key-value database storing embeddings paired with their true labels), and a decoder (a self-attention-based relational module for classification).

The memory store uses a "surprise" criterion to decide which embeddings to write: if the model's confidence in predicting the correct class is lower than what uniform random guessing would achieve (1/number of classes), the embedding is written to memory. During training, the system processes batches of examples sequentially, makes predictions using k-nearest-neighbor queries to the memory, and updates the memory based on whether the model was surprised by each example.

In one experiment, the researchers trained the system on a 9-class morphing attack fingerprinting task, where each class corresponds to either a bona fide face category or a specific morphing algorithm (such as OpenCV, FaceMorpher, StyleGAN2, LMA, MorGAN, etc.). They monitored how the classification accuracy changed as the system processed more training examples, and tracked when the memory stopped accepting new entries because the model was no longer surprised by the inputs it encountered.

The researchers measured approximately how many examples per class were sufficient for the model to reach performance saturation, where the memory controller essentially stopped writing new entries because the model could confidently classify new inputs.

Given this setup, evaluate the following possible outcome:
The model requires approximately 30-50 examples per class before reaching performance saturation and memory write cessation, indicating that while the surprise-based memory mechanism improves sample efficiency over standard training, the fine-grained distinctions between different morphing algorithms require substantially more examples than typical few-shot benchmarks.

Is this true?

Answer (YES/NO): NO